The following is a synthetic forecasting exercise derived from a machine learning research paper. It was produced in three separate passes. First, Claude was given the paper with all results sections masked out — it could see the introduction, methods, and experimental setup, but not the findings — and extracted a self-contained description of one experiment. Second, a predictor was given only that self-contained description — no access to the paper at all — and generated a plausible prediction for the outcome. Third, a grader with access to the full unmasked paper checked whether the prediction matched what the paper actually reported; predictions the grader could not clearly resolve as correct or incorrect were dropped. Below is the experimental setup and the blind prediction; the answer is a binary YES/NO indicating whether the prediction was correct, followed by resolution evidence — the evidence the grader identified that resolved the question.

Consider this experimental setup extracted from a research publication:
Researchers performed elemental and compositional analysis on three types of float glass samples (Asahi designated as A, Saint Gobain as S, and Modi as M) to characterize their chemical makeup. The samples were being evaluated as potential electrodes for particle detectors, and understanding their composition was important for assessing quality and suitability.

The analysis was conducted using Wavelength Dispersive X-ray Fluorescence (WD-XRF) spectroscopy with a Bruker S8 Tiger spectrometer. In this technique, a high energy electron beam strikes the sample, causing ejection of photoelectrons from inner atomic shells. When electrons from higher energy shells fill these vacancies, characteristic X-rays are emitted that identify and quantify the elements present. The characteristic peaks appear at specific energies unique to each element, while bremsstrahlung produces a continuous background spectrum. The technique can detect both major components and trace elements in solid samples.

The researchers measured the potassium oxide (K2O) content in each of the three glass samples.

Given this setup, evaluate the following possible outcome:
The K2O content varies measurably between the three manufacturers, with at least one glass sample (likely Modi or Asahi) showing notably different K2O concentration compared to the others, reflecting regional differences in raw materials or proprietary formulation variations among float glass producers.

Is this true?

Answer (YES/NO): YES